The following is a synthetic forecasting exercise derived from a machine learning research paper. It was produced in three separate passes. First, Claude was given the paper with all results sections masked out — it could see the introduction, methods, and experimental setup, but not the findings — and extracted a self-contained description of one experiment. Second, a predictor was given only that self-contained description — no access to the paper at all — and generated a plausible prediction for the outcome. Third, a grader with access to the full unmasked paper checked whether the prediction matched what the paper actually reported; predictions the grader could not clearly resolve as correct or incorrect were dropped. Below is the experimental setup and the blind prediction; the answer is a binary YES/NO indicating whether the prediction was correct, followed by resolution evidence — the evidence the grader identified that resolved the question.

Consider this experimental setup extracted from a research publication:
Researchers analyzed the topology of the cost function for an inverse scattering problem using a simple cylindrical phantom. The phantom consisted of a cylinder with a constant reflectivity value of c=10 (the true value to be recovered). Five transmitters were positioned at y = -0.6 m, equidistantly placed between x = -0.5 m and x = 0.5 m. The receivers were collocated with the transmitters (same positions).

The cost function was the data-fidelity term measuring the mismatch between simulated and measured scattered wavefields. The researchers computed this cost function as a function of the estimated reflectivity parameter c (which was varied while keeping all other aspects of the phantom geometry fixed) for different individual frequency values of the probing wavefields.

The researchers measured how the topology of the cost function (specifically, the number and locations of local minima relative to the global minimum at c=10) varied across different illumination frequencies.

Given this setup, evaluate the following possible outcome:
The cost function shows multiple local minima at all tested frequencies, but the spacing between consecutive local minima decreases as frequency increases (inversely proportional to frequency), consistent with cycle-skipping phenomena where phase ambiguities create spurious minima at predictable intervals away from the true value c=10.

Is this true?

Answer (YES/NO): NO